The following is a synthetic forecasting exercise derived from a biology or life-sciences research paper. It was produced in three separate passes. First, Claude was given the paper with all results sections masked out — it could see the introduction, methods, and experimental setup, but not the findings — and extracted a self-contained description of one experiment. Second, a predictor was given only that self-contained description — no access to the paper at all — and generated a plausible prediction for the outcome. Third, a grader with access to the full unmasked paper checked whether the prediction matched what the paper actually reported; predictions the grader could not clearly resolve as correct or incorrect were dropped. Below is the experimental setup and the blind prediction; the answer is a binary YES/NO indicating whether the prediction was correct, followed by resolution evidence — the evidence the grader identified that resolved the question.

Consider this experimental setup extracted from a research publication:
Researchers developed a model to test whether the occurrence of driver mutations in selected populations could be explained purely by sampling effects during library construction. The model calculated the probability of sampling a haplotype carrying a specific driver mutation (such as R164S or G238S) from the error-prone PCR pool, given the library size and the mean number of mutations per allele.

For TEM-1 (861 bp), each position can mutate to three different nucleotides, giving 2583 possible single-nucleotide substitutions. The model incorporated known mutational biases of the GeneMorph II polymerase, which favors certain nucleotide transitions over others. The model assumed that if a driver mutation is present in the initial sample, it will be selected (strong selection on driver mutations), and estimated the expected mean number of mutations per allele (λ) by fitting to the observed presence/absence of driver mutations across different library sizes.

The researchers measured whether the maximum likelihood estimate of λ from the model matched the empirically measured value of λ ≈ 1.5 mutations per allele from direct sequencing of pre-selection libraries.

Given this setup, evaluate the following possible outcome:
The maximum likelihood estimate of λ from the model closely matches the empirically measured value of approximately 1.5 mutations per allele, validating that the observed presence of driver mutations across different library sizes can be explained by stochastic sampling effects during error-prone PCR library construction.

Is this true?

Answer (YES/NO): YES